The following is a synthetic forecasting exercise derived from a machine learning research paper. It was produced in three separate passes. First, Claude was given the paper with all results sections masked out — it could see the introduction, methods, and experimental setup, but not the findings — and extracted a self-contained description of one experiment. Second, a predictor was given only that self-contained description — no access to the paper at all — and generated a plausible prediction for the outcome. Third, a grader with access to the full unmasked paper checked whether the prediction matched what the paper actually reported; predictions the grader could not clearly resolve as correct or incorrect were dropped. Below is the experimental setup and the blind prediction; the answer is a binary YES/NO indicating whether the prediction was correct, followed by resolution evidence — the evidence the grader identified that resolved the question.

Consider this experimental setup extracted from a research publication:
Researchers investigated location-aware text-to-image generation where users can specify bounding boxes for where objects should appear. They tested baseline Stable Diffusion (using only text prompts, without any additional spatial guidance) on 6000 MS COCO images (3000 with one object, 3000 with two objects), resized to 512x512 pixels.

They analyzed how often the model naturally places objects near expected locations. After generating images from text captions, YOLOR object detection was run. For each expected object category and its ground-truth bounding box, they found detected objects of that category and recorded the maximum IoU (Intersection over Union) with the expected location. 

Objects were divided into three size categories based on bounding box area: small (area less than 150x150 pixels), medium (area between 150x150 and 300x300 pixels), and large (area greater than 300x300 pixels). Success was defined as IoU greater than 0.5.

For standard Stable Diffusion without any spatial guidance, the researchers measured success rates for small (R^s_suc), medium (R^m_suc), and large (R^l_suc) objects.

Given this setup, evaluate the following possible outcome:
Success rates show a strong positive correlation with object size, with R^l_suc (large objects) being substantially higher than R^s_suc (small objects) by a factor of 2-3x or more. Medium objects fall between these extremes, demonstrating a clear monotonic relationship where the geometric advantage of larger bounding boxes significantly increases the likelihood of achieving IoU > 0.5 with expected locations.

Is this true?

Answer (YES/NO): YES